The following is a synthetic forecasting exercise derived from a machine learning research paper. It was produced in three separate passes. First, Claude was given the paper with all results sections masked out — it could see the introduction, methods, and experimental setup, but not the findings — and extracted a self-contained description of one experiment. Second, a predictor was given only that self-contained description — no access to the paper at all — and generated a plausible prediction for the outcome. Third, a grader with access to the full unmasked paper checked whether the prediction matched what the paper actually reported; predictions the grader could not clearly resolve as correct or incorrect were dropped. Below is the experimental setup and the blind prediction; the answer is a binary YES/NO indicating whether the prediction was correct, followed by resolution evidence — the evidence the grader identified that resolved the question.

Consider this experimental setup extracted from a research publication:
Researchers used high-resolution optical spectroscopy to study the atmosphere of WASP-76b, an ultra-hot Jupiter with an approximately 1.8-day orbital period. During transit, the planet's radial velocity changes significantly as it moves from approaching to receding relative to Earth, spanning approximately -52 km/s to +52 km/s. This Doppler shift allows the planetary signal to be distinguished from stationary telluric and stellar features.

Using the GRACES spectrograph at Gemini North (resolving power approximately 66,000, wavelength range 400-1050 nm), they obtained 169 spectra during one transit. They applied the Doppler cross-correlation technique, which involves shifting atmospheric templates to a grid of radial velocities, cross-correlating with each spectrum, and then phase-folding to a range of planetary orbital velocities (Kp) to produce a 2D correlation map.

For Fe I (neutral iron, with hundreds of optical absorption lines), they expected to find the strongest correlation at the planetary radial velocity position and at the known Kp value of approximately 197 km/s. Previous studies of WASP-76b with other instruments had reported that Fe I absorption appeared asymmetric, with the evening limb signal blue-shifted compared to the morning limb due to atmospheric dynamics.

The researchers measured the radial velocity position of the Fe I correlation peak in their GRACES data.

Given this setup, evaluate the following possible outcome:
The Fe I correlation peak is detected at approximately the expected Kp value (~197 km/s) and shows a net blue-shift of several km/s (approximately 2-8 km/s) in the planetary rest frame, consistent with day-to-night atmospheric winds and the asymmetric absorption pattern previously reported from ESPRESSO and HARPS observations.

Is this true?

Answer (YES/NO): NO